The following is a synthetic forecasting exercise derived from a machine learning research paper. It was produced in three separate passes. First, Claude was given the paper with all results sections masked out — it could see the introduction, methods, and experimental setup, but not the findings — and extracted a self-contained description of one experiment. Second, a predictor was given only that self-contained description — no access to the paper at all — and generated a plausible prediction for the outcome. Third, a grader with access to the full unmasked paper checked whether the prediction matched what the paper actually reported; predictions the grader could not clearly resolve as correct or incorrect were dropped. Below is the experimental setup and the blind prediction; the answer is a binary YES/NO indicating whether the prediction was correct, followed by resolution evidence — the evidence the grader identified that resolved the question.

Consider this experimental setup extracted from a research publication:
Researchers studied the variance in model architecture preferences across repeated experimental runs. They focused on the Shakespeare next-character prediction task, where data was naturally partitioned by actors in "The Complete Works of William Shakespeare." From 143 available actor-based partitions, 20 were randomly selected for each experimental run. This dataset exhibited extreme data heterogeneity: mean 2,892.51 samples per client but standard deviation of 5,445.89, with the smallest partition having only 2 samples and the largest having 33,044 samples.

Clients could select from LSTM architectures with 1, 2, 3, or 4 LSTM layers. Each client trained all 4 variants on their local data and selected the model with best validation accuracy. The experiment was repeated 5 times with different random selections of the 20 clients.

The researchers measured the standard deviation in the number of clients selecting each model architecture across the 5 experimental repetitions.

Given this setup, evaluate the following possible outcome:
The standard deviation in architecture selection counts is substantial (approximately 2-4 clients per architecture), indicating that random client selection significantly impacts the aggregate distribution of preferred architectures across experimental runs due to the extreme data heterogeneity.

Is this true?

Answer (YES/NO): NO